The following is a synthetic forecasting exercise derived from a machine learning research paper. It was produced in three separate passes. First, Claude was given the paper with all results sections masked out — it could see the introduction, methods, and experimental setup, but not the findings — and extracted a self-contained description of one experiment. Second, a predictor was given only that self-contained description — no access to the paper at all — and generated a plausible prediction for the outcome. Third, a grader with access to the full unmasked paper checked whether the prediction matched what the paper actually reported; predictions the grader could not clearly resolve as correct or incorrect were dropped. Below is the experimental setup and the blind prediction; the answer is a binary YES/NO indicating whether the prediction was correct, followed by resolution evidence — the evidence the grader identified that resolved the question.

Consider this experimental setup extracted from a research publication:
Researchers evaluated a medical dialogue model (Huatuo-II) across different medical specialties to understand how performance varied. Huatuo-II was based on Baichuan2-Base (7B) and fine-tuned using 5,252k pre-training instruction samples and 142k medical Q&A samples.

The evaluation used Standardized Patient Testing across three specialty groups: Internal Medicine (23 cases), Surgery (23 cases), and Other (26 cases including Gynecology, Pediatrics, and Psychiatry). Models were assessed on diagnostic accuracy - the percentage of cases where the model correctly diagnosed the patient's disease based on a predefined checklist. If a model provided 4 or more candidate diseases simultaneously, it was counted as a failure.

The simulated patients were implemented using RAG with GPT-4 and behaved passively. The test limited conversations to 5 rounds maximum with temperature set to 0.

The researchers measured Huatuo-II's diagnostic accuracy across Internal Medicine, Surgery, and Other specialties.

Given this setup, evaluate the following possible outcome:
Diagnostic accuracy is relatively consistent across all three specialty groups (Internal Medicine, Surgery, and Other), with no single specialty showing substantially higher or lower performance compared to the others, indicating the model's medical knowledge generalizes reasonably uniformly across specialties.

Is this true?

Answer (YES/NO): NO